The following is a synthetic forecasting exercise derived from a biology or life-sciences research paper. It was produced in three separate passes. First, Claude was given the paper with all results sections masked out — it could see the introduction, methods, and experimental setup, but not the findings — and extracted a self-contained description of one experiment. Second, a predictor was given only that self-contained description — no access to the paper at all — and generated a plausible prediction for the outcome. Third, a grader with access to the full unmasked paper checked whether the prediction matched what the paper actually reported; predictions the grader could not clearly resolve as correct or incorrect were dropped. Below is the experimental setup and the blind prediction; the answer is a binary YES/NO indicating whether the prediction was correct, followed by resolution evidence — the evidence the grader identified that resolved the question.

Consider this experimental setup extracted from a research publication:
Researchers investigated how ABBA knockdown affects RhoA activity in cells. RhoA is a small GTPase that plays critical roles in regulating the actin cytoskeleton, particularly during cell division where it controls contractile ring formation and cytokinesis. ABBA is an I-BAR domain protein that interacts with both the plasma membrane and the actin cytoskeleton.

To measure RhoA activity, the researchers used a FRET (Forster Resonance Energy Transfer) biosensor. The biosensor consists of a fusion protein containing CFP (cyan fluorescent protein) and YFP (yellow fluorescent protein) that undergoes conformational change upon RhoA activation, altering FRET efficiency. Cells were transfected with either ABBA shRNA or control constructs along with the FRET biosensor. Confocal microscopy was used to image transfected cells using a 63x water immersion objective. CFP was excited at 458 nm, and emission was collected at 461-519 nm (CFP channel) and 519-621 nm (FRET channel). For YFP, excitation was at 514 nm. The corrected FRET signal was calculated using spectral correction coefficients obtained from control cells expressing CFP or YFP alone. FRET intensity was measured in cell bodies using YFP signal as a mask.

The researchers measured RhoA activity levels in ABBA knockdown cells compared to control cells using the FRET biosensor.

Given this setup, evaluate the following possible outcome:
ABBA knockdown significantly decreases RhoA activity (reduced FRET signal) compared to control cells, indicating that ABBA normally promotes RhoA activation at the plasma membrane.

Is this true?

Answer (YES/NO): YES